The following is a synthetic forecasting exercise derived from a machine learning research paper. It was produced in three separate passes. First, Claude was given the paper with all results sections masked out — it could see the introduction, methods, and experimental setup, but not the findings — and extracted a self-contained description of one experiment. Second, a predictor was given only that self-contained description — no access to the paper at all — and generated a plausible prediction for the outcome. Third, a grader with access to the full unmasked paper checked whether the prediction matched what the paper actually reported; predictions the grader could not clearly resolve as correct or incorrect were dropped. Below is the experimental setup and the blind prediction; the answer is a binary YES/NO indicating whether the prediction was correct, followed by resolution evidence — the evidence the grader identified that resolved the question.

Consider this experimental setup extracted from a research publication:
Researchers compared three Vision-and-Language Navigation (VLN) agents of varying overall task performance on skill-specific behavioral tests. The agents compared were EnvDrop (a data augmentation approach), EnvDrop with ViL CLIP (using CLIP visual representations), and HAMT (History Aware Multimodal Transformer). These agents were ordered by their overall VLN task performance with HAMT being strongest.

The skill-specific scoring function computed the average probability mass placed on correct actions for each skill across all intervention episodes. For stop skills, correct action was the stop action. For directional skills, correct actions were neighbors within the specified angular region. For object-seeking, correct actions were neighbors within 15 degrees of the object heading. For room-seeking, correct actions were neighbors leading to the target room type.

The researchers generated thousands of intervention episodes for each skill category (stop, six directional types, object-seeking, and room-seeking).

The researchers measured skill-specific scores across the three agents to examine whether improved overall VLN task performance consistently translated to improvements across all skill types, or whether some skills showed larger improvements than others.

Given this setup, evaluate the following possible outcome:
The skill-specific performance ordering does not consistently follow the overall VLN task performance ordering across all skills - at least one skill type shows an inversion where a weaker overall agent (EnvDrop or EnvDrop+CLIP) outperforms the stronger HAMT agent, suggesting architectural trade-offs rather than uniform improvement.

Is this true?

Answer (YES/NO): NO